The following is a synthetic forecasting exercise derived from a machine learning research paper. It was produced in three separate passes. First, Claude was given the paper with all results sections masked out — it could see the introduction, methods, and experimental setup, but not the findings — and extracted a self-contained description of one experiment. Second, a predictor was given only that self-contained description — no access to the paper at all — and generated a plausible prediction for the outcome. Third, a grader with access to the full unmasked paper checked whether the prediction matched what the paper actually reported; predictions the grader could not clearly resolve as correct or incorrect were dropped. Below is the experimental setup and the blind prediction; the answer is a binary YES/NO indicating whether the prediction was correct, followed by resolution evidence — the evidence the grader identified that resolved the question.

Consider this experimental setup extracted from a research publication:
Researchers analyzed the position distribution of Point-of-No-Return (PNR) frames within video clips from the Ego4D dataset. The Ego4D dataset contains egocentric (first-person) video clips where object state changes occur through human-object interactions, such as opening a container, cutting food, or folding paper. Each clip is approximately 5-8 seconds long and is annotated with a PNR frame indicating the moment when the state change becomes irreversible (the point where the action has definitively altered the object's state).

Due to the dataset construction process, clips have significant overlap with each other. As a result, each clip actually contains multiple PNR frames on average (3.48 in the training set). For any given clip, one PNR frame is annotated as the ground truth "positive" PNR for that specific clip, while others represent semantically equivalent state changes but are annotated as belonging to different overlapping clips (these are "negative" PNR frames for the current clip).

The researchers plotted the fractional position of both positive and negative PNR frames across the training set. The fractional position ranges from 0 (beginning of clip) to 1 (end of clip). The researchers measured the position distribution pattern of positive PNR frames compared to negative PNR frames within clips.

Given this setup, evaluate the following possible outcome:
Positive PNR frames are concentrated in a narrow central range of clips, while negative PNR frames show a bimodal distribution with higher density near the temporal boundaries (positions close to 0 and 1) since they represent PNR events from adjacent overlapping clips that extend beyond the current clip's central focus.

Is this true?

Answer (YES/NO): NO